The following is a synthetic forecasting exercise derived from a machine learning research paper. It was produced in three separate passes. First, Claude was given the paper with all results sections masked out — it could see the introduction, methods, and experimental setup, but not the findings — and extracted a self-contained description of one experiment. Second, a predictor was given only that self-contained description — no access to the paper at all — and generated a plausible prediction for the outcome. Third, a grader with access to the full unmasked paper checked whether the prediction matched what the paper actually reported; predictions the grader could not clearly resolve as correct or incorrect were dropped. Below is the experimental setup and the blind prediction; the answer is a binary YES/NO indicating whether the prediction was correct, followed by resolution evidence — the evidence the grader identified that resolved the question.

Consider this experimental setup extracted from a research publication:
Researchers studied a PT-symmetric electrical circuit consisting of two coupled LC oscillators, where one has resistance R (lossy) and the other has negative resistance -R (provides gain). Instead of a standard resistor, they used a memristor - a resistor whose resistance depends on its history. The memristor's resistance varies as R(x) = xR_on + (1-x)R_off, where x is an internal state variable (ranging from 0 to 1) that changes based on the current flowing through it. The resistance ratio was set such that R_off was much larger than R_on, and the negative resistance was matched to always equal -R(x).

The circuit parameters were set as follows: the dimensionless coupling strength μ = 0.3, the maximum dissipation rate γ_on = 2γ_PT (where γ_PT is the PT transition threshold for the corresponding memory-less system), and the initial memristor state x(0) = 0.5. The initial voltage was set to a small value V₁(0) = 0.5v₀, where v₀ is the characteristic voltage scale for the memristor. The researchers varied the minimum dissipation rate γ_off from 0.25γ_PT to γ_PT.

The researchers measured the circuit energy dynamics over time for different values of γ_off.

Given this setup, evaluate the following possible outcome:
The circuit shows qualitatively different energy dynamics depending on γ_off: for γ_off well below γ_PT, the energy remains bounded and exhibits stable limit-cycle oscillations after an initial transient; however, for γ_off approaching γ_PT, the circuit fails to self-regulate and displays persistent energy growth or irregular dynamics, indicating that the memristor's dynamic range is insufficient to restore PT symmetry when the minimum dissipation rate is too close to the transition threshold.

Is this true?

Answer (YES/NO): NO